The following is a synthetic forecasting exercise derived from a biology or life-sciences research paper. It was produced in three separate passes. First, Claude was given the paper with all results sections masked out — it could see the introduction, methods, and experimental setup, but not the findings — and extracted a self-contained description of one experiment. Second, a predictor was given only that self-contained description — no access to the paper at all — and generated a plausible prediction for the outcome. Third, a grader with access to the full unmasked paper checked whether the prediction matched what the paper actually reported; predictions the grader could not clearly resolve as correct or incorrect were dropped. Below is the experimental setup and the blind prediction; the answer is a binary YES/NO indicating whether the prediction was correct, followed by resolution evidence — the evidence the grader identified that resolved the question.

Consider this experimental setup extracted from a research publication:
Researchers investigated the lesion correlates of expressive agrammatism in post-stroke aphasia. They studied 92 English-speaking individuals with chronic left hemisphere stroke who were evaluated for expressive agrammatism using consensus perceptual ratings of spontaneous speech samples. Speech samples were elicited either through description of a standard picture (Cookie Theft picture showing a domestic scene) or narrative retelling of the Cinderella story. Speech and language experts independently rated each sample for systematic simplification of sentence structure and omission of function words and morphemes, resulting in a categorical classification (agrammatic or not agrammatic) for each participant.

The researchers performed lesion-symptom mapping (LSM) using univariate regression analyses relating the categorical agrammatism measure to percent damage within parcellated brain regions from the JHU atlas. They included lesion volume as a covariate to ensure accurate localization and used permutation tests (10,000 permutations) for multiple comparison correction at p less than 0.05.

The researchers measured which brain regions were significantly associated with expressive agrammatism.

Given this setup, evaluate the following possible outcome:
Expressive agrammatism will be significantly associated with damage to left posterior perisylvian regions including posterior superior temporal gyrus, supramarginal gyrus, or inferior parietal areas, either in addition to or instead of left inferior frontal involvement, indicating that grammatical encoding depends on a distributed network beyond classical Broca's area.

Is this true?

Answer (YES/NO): NO